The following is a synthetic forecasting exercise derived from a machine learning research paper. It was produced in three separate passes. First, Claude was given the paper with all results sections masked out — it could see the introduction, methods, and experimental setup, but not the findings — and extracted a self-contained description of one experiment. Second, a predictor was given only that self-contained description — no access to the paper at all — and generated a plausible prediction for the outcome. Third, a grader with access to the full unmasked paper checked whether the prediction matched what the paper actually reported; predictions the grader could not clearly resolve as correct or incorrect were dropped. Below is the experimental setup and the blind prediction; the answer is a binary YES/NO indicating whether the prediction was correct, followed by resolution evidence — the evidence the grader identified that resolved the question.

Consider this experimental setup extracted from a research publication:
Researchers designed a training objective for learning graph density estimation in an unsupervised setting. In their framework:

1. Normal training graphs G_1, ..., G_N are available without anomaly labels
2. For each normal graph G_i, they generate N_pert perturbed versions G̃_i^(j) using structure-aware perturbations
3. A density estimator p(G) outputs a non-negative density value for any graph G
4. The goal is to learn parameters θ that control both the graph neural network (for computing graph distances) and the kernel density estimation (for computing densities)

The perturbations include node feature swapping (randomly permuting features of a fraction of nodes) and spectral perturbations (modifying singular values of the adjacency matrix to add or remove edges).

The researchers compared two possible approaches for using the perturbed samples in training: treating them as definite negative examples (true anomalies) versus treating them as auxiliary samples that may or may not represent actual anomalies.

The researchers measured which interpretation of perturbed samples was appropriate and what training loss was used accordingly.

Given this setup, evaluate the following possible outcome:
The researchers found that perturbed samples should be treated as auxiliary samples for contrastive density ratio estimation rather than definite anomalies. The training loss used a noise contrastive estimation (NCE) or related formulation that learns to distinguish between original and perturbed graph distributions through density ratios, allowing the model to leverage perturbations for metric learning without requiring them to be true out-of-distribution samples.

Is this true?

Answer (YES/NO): NO